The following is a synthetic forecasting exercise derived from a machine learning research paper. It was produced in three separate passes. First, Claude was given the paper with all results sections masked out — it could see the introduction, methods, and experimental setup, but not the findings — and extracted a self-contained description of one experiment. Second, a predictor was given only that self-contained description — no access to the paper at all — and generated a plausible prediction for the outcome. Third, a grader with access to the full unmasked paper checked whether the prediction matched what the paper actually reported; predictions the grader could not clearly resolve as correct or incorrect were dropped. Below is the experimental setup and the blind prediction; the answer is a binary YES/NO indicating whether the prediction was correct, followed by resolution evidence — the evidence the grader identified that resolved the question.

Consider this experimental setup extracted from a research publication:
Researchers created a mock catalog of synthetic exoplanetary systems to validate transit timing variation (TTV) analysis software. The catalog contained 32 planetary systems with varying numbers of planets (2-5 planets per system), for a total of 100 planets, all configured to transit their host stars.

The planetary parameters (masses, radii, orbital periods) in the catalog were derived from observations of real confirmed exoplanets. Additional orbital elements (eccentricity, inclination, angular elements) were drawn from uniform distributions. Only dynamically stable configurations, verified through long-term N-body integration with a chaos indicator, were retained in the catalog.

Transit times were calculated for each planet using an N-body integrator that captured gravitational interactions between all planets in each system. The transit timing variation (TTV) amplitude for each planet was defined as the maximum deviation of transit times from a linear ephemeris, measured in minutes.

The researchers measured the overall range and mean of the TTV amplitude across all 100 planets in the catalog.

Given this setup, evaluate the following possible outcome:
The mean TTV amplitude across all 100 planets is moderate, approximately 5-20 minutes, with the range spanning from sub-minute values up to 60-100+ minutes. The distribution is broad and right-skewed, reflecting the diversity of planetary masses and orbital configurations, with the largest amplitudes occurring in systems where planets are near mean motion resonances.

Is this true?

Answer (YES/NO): YES